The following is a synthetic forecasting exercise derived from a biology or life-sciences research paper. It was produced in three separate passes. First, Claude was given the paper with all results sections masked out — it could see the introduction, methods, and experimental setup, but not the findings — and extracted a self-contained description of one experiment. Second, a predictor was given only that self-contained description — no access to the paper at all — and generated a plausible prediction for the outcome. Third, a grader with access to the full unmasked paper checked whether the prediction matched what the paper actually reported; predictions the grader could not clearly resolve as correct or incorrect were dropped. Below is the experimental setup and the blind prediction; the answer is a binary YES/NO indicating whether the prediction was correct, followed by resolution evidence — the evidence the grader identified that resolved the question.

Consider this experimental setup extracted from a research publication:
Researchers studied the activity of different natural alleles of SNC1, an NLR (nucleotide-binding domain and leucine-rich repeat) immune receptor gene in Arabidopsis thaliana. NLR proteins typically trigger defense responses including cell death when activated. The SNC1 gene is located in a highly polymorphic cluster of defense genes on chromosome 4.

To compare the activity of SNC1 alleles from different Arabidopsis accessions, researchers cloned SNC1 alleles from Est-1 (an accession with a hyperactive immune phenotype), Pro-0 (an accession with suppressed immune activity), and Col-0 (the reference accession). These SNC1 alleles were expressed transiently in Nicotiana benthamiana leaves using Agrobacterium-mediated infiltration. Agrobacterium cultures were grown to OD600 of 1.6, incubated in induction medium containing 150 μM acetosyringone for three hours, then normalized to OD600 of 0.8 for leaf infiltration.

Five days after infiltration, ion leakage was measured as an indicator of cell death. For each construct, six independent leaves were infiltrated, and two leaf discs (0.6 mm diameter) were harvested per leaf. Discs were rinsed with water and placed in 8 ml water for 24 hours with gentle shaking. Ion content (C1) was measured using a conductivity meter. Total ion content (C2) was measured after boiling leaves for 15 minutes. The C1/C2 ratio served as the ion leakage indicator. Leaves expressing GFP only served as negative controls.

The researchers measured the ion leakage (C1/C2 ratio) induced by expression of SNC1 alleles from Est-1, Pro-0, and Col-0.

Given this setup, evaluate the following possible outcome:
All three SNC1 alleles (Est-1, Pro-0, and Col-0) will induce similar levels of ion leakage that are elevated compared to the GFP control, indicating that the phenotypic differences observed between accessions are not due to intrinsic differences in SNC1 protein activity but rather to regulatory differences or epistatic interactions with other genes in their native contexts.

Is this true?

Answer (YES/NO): NO